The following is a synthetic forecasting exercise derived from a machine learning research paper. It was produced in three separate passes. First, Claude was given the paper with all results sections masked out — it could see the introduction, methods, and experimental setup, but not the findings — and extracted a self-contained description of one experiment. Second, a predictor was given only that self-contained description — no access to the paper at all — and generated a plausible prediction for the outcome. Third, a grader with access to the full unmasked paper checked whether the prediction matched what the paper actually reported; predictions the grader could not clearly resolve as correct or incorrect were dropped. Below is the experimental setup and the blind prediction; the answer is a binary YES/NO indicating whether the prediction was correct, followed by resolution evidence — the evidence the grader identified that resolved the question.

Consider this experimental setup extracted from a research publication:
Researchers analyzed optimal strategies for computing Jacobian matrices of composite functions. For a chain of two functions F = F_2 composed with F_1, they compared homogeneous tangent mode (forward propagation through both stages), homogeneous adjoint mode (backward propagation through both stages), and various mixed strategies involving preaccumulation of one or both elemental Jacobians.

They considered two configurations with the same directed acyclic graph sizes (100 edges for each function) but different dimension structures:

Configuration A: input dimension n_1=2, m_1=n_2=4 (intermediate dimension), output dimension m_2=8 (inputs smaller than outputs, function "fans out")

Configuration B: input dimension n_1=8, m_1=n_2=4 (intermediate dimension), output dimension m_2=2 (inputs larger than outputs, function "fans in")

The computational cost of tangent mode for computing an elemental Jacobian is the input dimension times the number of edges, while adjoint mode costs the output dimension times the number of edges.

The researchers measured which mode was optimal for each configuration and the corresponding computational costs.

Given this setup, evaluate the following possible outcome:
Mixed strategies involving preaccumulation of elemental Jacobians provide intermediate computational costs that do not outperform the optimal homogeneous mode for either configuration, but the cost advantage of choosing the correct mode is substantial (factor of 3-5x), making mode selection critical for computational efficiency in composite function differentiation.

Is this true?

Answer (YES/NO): YES